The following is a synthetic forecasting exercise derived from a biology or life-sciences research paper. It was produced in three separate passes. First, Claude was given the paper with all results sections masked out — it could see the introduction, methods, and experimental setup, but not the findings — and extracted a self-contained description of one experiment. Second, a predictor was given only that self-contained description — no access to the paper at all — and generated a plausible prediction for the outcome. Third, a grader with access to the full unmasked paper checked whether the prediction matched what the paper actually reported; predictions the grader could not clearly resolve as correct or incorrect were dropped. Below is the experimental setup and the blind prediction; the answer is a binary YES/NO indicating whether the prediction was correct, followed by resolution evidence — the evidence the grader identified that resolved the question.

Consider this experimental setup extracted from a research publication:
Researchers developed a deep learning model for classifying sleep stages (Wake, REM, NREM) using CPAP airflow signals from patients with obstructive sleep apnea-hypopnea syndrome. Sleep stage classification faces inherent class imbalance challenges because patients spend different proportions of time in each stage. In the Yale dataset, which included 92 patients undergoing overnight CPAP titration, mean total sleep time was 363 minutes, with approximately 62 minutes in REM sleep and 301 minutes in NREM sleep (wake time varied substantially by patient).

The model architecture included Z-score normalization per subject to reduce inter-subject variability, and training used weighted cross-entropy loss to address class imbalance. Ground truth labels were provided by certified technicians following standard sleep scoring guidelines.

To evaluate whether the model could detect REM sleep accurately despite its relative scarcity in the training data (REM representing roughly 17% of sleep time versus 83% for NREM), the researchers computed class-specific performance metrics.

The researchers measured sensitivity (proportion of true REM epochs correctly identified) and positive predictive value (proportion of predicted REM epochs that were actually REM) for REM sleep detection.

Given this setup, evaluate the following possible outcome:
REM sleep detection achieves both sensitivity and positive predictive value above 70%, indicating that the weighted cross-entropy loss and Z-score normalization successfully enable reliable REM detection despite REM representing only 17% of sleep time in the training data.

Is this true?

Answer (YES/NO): NO